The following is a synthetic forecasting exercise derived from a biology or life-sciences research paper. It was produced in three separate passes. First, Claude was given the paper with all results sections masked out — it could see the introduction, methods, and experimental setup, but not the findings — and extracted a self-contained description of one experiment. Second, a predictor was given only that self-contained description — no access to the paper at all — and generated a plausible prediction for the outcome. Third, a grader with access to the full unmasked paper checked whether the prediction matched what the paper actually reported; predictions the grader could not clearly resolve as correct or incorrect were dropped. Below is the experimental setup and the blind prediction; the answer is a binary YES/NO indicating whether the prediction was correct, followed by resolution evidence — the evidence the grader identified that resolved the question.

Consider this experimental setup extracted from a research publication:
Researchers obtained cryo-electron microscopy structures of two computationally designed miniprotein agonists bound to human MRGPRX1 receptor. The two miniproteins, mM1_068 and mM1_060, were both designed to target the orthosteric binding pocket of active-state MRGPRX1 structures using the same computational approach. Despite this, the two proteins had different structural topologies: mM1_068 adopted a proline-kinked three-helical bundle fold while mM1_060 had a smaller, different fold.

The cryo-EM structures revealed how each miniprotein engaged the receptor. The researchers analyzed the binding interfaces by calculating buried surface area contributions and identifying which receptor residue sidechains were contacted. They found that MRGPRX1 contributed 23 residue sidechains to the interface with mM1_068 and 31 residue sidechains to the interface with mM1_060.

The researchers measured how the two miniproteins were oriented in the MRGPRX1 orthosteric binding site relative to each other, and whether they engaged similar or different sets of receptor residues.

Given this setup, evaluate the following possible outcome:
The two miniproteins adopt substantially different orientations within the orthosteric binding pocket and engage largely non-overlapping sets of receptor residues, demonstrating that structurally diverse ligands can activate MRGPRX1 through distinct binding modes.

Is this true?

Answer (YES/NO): NO